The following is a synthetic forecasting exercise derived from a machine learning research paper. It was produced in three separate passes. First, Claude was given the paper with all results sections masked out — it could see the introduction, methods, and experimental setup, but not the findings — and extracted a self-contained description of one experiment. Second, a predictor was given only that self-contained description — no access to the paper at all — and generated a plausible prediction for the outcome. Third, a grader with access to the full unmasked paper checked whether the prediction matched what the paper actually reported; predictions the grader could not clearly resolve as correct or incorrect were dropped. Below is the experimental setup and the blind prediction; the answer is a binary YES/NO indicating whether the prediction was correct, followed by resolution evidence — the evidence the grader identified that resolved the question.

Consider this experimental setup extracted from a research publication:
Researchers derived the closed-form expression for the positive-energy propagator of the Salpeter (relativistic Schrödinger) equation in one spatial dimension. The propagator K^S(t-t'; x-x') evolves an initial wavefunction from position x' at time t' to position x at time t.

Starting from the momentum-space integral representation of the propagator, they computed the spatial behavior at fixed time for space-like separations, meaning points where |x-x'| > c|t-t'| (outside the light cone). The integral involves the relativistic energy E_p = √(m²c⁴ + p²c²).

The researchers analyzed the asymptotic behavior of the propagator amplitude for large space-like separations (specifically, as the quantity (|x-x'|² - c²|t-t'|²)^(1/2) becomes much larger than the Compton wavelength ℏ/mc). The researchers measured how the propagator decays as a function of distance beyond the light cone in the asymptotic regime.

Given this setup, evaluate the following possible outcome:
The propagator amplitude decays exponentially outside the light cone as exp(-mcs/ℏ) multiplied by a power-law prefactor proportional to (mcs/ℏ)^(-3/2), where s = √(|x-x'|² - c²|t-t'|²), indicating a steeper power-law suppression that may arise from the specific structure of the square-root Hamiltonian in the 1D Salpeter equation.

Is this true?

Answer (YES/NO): NO